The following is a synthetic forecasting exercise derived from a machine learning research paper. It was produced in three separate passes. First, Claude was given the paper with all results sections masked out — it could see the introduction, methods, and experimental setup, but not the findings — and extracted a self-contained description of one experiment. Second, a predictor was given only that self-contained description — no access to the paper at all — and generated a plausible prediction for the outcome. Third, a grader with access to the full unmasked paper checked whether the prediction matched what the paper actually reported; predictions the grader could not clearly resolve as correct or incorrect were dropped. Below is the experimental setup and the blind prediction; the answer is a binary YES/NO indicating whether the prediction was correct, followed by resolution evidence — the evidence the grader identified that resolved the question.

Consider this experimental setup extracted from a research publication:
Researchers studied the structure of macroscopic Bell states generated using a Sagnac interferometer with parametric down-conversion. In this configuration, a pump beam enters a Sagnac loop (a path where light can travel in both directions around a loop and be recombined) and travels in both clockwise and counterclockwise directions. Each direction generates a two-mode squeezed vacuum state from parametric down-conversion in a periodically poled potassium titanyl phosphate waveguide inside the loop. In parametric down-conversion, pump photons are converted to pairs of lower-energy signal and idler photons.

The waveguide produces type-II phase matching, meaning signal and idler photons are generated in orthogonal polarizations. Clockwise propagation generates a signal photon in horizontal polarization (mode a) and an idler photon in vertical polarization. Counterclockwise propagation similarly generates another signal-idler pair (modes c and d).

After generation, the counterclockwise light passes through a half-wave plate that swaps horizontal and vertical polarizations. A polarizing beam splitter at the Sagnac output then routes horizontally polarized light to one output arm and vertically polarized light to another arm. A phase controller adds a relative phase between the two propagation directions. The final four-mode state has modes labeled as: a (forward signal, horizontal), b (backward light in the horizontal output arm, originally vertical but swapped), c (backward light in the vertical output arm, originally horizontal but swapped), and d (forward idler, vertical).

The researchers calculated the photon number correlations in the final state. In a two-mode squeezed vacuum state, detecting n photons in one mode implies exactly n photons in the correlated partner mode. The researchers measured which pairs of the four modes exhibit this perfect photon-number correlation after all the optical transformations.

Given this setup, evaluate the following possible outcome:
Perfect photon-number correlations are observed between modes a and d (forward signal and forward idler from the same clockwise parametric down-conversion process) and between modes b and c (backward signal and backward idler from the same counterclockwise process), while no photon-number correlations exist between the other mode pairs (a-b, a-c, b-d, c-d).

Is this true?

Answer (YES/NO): YES